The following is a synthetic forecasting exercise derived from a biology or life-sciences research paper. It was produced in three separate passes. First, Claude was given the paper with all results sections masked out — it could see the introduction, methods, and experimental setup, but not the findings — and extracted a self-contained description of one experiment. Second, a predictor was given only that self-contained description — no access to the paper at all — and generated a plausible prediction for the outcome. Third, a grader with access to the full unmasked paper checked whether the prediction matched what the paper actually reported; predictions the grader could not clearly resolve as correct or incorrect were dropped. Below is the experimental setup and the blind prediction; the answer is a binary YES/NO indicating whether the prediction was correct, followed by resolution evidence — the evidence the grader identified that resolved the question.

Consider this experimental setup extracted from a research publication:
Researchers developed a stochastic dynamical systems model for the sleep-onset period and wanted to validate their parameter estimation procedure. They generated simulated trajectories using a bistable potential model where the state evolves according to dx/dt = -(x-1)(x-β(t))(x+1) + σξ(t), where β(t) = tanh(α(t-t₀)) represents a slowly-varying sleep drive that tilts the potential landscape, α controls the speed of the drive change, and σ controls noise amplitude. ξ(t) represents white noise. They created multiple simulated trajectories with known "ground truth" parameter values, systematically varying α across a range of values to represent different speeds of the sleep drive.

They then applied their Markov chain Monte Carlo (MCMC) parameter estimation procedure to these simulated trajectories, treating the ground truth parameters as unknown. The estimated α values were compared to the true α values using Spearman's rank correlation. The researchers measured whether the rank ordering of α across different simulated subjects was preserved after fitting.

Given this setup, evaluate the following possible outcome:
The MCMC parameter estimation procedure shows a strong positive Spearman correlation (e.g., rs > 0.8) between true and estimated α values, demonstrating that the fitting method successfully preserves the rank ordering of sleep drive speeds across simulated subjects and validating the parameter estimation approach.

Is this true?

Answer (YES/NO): YES